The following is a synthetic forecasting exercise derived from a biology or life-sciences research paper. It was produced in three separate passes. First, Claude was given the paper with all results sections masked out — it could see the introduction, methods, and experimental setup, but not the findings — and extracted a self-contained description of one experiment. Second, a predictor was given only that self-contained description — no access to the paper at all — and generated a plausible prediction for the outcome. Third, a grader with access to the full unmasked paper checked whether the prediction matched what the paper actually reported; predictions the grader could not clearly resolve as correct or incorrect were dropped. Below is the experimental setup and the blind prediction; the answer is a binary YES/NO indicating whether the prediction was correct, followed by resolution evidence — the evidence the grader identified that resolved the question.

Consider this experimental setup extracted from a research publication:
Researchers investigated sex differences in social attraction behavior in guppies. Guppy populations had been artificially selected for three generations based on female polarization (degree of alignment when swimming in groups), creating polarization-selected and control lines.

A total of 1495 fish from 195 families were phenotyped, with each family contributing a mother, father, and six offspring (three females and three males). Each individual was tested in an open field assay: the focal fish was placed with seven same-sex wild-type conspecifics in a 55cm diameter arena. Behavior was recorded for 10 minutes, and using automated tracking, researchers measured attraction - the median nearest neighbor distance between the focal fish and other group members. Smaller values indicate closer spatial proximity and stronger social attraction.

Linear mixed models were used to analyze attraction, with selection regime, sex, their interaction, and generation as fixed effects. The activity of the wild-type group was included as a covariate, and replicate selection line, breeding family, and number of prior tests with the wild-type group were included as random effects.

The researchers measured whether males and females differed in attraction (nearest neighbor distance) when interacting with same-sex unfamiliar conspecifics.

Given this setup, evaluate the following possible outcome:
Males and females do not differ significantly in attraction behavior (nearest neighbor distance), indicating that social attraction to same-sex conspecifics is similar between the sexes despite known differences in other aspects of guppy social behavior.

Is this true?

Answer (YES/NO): YES